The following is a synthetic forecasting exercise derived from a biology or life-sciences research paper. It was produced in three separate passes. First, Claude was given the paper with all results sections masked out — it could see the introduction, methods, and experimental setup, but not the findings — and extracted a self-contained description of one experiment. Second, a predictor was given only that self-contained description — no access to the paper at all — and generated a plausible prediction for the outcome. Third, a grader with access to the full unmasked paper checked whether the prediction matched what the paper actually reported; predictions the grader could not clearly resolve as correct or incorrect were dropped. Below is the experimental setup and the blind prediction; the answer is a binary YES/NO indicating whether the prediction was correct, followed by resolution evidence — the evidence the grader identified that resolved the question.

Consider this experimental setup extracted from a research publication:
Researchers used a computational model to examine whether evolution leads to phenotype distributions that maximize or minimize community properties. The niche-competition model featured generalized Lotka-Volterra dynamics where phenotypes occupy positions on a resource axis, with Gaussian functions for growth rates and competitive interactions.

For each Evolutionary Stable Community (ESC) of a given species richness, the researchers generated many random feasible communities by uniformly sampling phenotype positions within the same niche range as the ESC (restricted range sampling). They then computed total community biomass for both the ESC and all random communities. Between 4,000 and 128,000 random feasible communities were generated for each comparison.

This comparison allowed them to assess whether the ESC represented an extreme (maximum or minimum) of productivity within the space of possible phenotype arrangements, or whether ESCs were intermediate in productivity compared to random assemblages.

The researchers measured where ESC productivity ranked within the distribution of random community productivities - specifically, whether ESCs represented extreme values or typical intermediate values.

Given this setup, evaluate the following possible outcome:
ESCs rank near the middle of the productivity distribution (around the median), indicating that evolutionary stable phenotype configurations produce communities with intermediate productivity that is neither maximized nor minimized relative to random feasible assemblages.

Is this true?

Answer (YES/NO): NO